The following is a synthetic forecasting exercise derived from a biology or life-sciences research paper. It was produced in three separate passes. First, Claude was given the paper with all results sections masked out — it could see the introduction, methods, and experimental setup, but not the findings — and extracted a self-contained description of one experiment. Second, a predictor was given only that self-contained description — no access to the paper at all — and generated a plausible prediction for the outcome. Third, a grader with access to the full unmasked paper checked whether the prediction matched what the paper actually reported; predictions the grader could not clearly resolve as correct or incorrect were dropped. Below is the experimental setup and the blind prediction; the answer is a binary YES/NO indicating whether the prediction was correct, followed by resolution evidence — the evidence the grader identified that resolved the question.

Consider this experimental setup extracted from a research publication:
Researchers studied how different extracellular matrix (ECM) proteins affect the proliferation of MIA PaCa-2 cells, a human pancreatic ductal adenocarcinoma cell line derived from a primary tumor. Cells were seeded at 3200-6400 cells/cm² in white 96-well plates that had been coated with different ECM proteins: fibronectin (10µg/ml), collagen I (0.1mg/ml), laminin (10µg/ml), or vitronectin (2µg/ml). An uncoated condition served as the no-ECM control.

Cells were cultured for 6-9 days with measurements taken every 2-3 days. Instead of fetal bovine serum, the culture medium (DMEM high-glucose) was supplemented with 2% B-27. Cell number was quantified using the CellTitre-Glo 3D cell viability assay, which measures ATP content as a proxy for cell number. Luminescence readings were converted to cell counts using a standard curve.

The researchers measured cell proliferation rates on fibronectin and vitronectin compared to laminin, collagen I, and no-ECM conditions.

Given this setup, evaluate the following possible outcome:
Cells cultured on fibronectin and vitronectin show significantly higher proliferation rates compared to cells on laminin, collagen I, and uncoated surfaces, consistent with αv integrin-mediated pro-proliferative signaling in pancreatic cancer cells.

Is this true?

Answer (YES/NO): YES